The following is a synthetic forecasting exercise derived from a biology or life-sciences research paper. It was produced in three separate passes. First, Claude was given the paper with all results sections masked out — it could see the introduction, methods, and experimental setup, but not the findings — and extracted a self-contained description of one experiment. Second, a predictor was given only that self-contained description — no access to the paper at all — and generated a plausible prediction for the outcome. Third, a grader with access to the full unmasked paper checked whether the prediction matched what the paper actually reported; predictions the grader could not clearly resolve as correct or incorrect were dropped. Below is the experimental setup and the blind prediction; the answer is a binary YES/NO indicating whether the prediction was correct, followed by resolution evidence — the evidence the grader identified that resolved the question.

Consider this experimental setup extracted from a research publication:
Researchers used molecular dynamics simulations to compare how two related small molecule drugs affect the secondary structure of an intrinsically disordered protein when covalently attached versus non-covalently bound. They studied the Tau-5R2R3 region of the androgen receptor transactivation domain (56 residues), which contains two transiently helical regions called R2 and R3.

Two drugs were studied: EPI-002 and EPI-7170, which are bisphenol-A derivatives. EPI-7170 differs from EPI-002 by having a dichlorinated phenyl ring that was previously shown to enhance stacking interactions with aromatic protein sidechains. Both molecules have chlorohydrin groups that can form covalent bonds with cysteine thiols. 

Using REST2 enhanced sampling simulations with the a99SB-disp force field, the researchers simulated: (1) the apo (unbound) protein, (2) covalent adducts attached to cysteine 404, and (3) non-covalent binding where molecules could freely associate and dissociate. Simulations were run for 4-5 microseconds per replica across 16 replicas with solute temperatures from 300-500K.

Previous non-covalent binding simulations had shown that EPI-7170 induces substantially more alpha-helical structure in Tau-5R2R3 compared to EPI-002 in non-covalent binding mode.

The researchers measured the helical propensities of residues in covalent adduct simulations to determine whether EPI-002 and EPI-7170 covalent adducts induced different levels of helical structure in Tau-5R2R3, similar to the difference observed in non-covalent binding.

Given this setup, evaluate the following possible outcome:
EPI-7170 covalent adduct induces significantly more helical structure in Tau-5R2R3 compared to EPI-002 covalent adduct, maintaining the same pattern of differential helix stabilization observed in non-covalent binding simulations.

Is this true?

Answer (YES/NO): YES